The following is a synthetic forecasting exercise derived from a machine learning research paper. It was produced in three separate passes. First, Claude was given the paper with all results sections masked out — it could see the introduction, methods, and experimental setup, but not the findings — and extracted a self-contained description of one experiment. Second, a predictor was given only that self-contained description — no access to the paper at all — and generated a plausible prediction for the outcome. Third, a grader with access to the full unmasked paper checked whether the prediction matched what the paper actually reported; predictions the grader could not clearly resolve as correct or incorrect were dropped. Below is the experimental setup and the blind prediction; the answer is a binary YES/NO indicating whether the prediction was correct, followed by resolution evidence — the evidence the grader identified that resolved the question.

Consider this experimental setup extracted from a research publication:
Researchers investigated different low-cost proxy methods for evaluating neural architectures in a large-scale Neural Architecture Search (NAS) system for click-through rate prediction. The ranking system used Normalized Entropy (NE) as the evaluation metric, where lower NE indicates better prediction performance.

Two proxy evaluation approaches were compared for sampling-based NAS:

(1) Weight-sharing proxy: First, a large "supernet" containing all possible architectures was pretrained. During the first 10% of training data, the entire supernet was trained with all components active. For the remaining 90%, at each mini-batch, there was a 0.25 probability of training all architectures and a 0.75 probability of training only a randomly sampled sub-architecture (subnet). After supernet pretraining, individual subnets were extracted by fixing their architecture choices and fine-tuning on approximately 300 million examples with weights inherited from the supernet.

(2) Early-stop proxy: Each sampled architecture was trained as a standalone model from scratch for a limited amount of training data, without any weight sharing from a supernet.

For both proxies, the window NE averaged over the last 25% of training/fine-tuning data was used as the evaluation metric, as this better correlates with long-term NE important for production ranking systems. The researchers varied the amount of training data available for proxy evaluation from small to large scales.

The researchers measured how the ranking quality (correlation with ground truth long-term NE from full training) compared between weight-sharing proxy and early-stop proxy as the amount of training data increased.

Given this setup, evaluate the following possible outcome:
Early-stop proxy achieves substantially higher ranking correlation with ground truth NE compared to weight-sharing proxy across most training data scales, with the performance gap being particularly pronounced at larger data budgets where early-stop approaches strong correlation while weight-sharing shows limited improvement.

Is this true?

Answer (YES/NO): NO